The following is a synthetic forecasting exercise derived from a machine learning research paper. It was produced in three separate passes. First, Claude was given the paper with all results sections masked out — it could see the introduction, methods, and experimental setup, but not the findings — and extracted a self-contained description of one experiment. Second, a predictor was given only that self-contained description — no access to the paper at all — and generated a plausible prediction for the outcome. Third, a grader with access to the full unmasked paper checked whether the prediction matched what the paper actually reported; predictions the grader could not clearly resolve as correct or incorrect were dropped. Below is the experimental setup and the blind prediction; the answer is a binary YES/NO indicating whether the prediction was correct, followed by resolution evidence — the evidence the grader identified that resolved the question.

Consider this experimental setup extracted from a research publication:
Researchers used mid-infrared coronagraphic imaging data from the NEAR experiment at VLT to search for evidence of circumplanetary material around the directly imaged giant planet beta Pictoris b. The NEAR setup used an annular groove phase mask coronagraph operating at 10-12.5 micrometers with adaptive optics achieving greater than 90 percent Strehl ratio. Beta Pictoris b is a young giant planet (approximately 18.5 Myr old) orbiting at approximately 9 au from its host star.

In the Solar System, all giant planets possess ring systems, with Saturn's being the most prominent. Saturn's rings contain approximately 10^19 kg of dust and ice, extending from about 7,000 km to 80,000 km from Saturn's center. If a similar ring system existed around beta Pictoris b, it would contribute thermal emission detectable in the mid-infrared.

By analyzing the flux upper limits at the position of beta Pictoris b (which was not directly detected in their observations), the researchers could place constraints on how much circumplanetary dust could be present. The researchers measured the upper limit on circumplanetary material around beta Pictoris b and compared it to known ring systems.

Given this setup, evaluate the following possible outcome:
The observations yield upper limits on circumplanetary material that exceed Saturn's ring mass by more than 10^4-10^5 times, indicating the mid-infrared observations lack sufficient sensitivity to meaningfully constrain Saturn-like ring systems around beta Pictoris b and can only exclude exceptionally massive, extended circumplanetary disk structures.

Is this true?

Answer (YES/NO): NO